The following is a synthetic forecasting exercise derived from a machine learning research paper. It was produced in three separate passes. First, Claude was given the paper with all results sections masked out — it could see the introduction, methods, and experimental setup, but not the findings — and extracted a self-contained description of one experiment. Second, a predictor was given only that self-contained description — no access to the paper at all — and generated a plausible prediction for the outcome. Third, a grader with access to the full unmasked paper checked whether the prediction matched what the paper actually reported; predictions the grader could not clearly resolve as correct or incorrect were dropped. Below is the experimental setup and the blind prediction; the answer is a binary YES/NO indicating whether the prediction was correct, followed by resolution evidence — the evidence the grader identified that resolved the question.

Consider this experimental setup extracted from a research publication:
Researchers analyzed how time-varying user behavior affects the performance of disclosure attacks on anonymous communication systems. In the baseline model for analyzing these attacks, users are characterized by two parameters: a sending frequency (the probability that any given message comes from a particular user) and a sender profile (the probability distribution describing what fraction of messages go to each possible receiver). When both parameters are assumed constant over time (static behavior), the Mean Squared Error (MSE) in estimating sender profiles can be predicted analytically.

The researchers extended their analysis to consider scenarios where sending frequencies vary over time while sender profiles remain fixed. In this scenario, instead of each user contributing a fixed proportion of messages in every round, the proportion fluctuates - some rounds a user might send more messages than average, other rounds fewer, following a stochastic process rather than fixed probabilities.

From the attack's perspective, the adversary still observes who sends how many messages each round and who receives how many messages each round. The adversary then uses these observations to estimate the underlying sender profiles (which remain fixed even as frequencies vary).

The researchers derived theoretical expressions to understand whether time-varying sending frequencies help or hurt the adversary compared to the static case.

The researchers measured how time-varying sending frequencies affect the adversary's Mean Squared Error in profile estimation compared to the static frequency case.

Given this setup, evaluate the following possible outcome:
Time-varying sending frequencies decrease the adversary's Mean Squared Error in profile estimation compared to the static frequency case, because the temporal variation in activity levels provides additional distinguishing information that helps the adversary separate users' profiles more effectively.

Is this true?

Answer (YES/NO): YES